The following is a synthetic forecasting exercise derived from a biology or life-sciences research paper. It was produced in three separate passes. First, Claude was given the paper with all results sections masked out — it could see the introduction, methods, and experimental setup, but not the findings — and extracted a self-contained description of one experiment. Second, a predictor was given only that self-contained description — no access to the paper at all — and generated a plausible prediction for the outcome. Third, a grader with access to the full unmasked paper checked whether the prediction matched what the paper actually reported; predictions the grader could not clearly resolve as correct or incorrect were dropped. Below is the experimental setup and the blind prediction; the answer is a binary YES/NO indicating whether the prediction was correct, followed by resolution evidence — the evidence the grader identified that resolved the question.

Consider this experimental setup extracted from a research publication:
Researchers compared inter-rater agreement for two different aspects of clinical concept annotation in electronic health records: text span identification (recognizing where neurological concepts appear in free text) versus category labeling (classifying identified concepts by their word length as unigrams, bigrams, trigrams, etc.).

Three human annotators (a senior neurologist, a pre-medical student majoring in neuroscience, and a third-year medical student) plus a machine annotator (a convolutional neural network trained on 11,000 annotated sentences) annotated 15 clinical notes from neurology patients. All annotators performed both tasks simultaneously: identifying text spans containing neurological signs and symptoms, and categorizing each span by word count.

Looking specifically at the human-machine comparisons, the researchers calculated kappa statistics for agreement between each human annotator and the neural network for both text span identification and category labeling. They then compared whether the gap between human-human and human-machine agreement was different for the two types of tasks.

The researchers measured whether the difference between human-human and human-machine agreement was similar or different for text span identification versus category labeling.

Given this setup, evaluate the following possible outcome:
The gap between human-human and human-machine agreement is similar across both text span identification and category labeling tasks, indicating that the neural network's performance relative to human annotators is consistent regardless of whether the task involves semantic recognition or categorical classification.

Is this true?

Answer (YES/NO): NO